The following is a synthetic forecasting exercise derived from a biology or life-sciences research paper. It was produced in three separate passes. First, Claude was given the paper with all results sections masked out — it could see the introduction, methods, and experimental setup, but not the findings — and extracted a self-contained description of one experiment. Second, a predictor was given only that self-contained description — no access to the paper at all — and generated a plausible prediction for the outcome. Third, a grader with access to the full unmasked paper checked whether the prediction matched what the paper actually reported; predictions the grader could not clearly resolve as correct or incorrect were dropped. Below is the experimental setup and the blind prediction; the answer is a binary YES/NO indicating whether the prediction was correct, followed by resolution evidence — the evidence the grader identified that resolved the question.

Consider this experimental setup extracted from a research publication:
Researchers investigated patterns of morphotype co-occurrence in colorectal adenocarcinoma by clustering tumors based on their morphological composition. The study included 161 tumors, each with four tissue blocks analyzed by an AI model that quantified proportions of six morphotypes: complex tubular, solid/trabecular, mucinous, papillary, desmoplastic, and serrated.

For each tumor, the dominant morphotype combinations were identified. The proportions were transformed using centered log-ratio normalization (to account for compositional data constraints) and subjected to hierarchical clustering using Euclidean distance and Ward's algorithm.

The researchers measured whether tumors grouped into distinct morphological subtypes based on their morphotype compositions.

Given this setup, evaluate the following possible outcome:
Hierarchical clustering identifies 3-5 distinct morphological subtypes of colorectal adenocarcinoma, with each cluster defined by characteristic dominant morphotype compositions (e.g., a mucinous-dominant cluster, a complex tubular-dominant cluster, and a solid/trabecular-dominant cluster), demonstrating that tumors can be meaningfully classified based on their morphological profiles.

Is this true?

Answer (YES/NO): NO